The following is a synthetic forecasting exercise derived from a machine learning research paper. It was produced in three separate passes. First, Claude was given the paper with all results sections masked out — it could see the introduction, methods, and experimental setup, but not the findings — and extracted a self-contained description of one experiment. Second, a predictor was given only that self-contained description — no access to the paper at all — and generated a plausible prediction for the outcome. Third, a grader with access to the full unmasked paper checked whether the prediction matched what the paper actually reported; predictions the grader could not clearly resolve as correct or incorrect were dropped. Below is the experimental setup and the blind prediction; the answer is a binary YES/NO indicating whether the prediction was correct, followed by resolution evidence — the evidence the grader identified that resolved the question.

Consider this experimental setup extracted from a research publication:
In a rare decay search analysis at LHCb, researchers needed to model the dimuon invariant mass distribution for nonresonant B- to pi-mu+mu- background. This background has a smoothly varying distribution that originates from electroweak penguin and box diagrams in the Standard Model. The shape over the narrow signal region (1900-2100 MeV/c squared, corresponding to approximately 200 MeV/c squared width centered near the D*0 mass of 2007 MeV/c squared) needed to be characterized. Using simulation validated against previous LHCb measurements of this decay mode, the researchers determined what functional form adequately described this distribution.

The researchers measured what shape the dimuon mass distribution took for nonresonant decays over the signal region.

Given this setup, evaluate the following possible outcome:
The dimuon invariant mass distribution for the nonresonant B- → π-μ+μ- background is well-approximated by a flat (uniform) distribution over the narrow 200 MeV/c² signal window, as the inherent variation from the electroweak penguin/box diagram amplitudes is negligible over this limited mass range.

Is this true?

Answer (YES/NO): NO